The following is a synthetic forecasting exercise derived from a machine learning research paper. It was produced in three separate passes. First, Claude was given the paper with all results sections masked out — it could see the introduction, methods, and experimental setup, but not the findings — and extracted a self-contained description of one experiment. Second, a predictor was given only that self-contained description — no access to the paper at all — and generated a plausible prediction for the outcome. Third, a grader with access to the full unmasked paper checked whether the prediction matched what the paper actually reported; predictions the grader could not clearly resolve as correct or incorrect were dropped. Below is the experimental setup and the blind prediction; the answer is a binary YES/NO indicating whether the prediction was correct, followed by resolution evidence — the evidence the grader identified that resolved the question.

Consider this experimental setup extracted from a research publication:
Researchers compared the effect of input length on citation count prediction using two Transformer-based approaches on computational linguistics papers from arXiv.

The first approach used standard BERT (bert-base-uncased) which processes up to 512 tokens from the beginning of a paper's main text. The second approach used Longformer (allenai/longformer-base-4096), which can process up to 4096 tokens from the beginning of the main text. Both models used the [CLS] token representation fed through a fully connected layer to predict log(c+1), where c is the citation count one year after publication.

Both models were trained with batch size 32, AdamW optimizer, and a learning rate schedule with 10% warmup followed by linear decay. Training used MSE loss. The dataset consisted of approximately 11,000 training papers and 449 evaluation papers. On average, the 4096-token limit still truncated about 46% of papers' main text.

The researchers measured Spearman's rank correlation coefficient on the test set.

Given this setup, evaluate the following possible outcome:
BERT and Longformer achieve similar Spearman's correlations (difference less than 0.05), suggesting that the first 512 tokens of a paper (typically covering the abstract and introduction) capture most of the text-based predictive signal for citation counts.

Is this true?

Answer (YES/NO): YES